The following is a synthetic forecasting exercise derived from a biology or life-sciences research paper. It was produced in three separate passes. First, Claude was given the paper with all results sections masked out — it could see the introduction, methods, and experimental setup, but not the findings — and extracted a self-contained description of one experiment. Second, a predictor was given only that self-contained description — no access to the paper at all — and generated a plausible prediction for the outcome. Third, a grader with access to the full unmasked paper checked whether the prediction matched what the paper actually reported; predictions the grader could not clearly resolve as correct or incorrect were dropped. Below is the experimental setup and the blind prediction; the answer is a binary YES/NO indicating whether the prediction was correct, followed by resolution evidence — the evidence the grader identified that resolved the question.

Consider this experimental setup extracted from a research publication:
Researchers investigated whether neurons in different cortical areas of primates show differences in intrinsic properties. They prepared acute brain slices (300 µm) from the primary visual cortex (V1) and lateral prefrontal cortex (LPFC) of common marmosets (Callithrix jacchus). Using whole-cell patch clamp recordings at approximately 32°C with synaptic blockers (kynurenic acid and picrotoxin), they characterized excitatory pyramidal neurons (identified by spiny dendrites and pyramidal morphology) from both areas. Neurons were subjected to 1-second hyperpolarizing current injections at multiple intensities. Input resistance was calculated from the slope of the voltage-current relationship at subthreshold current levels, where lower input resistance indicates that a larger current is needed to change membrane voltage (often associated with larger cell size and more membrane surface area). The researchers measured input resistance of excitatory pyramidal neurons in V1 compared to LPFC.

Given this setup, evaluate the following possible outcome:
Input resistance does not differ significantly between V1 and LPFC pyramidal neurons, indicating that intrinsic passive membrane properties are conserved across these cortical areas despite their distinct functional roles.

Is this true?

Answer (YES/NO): NO